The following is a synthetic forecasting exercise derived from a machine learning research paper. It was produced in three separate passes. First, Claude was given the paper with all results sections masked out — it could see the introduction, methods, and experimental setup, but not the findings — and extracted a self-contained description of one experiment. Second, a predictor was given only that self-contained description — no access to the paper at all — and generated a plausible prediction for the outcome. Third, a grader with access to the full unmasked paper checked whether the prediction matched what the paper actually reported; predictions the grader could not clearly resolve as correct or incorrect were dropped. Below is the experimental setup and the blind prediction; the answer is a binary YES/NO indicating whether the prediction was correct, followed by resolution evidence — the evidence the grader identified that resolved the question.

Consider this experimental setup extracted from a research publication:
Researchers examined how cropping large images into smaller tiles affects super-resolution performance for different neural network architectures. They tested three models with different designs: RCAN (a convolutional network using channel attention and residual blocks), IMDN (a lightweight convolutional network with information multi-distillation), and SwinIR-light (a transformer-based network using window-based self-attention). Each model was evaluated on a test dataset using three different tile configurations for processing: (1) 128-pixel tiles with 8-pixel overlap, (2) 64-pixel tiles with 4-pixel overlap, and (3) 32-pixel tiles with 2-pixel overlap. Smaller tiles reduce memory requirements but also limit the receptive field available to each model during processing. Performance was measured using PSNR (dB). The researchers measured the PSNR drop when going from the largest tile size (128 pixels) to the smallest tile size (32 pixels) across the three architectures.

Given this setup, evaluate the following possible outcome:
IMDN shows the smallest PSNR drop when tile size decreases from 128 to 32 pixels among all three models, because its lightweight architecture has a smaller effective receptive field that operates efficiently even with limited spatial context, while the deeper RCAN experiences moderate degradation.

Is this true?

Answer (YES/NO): NO